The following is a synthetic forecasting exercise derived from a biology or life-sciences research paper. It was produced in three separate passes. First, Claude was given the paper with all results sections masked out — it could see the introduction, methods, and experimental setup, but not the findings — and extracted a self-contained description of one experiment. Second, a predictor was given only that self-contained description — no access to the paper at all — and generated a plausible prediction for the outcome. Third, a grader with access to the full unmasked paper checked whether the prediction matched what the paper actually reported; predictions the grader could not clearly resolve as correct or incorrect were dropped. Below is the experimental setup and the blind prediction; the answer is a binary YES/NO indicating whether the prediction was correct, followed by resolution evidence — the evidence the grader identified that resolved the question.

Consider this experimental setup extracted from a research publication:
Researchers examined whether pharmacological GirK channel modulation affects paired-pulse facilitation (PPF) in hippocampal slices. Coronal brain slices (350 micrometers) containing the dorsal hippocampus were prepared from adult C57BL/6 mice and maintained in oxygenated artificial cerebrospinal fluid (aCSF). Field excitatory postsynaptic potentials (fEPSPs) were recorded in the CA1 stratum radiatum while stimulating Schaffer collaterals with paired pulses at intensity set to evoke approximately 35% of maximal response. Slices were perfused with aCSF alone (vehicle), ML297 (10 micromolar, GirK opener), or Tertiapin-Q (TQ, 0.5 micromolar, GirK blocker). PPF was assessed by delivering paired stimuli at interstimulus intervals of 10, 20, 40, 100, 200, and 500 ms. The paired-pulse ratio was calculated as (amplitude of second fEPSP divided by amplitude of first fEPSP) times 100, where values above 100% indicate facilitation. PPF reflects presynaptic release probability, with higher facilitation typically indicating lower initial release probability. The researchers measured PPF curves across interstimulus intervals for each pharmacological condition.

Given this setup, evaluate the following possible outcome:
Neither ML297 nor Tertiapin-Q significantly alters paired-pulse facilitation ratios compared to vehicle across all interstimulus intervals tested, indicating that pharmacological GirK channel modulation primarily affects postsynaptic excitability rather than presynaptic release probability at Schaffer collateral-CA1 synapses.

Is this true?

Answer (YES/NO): YES